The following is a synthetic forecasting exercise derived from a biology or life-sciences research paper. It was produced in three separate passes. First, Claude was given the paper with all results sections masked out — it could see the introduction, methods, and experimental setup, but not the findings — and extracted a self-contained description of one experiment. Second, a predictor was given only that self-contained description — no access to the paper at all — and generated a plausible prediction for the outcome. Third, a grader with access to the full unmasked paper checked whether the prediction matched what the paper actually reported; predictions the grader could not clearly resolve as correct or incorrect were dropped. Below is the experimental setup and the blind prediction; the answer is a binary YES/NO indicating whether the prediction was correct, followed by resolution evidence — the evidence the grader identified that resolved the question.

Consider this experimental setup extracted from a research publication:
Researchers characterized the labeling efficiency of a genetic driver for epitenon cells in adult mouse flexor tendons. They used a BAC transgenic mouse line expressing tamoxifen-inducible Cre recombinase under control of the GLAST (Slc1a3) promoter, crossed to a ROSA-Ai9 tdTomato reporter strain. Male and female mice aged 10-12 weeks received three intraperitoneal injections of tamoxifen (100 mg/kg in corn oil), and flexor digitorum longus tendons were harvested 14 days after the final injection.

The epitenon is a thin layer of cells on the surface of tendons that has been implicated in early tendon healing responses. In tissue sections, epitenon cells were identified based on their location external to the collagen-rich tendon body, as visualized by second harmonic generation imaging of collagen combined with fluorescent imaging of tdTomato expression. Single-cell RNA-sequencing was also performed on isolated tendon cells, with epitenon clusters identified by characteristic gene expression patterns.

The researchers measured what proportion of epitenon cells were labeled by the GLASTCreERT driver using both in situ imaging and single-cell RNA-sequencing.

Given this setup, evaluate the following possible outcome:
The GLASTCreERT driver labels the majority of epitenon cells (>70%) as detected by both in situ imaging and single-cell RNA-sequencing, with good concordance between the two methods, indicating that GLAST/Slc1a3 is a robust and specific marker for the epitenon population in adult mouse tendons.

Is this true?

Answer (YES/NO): NO